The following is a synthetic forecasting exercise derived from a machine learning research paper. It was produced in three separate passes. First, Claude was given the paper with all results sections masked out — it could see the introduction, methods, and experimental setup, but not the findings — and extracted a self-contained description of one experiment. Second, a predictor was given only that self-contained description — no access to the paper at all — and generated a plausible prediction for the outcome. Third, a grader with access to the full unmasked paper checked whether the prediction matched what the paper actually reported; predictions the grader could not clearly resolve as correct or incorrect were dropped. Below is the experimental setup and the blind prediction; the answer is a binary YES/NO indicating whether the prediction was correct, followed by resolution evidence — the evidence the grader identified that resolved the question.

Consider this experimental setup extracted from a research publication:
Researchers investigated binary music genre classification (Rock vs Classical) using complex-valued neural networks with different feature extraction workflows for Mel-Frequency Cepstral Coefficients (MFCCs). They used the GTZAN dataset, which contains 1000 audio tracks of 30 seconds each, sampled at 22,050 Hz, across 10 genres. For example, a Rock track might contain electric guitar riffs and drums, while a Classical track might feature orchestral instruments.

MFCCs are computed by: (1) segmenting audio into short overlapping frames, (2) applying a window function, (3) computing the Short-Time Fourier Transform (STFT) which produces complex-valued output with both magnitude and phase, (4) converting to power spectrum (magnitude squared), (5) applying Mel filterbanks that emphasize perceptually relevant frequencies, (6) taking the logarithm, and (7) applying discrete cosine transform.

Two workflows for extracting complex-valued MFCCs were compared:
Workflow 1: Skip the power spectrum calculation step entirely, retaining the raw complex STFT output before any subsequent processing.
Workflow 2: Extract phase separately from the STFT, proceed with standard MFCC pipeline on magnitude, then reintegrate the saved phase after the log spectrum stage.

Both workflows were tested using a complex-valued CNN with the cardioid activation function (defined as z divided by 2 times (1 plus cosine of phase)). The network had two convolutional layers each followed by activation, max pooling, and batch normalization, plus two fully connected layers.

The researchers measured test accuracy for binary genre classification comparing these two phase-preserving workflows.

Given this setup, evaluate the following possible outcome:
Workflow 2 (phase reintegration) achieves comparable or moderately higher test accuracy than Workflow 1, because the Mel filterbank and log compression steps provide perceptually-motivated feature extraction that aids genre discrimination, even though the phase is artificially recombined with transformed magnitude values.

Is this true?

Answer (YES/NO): NO